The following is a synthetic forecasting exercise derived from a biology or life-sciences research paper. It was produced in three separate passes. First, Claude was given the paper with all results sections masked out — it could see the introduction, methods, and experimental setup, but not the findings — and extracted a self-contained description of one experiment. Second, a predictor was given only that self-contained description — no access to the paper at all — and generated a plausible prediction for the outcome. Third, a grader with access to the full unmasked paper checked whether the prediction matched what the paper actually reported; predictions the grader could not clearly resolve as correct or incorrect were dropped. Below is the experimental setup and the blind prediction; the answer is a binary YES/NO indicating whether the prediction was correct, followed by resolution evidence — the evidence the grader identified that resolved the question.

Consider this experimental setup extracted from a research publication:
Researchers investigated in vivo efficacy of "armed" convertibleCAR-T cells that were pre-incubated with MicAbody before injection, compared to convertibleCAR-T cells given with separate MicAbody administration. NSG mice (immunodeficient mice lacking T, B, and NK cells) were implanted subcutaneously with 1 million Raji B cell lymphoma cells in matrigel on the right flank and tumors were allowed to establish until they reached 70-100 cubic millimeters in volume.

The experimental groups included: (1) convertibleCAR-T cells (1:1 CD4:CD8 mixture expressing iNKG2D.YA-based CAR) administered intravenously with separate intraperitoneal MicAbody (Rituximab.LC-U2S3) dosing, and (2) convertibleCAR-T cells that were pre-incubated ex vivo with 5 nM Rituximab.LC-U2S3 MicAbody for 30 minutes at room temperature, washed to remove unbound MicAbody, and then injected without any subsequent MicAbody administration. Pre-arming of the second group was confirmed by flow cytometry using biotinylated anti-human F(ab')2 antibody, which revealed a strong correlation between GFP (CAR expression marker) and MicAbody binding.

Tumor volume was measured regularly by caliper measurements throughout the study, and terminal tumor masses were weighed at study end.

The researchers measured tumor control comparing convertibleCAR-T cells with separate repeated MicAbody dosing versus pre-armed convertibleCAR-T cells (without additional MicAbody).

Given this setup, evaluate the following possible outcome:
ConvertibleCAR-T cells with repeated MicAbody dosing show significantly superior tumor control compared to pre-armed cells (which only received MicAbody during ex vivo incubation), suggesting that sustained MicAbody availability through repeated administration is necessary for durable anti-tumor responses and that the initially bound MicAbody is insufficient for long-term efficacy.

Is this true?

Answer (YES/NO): NO